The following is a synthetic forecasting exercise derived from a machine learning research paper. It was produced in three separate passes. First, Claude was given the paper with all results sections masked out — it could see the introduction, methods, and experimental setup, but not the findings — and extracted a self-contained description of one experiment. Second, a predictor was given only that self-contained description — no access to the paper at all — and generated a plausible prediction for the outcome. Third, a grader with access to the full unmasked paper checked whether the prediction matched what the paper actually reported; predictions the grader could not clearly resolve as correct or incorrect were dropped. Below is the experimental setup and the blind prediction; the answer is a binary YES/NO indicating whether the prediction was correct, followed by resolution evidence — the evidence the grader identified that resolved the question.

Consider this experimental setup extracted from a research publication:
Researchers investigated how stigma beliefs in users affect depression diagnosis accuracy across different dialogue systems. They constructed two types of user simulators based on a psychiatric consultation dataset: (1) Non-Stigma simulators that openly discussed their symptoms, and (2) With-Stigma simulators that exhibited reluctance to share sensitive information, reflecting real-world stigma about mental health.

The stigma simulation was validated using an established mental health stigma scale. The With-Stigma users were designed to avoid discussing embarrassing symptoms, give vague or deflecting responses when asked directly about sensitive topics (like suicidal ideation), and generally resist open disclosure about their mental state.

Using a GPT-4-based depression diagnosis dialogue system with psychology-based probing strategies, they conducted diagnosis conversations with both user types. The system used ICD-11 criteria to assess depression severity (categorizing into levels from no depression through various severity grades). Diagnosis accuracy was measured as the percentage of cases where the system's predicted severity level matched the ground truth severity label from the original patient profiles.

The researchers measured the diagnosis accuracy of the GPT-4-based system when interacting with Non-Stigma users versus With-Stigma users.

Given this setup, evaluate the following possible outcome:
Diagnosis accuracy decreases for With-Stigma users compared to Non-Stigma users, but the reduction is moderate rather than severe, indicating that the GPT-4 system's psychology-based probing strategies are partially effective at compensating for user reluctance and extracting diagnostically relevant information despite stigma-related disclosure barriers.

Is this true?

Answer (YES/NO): NO